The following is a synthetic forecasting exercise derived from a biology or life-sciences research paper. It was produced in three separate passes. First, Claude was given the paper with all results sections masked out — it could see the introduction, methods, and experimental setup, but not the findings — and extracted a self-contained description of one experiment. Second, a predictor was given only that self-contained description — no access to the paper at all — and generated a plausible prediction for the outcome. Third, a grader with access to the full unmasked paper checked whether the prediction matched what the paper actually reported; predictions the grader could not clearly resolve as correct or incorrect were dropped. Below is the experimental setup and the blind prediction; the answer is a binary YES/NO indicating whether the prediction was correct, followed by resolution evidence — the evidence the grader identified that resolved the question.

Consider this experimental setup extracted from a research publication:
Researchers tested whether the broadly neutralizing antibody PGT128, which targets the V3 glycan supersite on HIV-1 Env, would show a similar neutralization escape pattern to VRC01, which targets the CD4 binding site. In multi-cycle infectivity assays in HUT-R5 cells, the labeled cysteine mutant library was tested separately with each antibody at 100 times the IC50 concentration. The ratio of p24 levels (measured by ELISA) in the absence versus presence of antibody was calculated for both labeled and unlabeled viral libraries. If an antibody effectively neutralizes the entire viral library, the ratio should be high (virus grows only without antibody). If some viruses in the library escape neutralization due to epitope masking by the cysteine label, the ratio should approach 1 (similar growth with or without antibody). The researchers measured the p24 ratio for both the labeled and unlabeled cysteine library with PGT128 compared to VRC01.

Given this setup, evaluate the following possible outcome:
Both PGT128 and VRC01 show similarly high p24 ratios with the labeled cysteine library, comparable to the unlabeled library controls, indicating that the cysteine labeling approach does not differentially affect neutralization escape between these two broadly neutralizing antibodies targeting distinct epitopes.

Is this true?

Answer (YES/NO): NO